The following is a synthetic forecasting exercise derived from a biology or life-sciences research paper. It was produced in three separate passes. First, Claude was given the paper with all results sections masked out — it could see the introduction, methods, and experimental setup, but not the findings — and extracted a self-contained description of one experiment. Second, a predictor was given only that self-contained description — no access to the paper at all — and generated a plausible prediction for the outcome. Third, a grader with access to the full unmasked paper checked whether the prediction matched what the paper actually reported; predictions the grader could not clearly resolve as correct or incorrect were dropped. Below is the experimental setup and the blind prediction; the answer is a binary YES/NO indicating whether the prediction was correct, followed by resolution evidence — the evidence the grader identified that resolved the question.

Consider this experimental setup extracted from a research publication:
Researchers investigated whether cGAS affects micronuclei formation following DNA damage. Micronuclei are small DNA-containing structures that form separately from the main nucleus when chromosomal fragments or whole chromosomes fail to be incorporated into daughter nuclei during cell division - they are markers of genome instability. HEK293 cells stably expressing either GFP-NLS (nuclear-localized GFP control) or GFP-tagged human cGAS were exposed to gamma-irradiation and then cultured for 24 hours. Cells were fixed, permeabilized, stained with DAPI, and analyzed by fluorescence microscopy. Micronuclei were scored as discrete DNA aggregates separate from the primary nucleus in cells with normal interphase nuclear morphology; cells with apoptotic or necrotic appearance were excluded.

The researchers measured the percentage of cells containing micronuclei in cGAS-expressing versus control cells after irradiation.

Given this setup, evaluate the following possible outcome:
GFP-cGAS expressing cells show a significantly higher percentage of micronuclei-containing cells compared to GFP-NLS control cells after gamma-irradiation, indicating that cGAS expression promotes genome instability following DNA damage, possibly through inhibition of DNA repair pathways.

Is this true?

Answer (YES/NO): YES